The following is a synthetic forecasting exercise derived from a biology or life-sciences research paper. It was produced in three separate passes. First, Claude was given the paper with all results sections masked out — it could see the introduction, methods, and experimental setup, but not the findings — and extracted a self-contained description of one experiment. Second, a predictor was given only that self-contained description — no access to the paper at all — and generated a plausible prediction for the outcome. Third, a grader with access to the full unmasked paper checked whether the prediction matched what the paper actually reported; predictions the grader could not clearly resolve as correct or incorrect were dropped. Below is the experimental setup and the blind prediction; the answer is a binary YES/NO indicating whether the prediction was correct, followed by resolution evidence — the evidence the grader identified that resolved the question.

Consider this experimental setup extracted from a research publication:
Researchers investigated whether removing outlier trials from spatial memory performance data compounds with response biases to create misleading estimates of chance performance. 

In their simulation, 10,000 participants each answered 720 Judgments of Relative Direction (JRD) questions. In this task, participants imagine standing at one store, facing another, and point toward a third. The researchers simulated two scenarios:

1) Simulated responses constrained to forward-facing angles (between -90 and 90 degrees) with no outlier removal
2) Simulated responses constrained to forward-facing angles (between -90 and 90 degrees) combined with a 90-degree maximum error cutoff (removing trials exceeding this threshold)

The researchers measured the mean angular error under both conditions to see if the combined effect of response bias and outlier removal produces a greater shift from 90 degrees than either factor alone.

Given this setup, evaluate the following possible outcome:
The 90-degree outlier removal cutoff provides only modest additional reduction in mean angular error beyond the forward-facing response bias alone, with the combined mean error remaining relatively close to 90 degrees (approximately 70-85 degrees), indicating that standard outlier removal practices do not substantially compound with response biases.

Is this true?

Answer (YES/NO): NO